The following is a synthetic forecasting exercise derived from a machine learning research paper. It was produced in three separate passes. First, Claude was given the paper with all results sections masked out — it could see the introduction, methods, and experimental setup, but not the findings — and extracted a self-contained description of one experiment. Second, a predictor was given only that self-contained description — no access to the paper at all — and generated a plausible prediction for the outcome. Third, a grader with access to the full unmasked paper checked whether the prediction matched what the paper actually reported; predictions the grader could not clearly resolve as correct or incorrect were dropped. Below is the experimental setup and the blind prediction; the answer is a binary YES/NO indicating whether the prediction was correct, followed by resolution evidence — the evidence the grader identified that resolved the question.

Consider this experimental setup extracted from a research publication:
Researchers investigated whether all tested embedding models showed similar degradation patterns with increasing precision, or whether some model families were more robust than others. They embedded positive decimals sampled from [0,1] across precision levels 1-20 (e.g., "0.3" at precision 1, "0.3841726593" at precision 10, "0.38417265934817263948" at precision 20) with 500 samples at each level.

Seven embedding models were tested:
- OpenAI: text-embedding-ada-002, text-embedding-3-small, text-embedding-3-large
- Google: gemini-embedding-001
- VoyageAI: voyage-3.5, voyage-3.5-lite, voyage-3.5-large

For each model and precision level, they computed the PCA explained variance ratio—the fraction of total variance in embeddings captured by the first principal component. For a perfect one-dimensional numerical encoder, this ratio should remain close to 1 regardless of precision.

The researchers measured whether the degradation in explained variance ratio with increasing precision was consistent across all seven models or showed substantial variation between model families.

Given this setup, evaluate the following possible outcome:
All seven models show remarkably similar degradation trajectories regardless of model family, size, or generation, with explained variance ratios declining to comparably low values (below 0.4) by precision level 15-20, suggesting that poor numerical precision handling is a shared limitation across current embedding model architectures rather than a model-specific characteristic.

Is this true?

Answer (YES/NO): NO